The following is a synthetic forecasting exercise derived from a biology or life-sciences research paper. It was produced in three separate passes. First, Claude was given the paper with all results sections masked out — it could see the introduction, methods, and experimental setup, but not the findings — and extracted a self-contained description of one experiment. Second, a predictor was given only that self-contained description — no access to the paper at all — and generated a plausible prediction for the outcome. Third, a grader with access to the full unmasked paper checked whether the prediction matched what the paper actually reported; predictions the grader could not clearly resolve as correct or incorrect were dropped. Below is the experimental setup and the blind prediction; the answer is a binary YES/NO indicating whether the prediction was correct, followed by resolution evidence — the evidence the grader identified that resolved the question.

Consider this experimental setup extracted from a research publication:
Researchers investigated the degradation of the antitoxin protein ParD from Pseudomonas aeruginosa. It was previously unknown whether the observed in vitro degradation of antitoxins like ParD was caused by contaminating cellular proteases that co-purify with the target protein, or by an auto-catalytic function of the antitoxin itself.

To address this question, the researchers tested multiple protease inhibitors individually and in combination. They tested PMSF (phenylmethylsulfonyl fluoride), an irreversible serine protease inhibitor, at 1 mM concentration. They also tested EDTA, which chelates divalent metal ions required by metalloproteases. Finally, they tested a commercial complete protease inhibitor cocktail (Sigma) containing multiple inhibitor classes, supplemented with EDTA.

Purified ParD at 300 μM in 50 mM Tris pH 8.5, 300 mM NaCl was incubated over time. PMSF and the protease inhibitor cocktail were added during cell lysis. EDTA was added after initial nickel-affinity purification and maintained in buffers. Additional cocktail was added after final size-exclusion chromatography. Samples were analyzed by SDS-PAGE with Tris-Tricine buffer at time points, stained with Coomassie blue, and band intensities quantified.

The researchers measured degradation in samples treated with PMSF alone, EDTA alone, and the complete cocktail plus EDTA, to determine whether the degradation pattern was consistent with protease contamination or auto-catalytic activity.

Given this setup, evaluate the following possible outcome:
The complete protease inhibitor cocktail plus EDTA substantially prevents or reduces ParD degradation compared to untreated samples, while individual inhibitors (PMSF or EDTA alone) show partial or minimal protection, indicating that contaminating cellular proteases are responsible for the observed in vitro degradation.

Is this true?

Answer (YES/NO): NO